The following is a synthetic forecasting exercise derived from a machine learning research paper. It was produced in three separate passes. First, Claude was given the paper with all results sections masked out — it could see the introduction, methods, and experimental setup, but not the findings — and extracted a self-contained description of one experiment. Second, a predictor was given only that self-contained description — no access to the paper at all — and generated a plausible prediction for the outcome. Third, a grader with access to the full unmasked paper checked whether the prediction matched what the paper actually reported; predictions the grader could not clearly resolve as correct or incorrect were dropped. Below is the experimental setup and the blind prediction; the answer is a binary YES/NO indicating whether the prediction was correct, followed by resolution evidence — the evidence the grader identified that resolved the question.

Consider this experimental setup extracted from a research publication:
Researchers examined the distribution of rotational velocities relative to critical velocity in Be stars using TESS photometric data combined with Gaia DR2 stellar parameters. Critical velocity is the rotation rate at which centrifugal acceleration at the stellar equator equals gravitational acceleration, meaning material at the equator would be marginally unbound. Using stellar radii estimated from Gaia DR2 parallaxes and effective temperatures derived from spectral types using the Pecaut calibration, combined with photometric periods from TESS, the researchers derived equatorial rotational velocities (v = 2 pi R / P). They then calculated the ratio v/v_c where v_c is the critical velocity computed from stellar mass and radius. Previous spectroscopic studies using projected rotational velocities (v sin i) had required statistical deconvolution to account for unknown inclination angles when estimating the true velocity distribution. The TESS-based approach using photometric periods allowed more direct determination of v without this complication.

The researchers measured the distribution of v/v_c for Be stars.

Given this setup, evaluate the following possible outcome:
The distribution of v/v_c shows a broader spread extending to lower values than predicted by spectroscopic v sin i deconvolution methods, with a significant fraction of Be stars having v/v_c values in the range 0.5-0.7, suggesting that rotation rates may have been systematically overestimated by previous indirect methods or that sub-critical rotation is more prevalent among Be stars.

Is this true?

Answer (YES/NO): NO